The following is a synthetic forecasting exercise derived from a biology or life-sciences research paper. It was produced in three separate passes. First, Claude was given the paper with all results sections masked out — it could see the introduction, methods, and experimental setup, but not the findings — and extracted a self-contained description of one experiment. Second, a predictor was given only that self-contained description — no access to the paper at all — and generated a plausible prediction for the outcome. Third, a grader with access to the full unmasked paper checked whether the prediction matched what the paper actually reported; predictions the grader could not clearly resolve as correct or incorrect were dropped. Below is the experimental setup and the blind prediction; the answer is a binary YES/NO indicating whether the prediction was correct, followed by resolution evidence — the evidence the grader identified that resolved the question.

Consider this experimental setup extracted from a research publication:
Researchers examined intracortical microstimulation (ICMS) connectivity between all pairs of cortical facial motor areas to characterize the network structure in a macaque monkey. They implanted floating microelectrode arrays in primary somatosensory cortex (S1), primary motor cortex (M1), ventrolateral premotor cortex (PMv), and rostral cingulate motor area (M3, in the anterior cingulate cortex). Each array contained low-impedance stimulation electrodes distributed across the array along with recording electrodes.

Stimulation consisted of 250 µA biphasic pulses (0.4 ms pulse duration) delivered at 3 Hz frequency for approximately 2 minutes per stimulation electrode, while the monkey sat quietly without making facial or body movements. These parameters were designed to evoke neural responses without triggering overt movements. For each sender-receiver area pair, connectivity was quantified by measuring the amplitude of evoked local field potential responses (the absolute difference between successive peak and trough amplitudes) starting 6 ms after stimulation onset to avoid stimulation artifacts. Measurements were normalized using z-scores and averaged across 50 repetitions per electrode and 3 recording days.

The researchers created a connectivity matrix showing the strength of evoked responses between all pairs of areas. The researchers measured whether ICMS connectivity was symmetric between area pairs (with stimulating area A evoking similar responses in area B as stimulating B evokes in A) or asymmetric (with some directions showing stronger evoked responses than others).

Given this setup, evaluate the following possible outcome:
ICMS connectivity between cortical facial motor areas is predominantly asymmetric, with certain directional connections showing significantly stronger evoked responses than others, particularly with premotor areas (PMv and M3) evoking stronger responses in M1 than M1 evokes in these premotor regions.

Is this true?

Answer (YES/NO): NO